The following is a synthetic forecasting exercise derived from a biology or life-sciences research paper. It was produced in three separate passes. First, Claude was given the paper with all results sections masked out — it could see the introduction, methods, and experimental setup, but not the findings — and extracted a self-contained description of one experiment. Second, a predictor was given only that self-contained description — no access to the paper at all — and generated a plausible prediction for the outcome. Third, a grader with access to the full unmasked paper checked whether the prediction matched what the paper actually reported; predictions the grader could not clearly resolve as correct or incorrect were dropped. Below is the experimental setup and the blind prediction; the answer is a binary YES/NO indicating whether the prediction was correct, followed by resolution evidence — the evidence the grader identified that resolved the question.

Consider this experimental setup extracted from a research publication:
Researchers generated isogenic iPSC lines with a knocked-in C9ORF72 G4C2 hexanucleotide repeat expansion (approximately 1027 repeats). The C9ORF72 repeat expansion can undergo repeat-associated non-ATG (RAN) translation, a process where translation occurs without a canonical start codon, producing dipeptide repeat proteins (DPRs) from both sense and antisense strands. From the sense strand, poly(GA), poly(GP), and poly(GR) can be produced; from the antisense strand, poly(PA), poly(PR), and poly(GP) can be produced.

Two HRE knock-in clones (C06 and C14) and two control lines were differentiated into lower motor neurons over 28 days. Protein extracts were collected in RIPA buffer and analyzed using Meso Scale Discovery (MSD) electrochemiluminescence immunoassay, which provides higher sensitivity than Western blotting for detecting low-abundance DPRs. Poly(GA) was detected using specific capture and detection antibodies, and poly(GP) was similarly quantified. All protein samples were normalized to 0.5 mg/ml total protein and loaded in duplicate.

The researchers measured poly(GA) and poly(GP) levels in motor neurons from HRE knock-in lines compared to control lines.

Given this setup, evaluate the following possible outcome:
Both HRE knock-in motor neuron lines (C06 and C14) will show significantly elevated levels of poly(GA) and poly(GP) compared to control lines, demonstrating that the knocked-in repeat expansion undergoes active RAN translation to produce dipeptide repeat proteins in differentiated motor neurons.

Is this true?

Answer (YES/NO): NO